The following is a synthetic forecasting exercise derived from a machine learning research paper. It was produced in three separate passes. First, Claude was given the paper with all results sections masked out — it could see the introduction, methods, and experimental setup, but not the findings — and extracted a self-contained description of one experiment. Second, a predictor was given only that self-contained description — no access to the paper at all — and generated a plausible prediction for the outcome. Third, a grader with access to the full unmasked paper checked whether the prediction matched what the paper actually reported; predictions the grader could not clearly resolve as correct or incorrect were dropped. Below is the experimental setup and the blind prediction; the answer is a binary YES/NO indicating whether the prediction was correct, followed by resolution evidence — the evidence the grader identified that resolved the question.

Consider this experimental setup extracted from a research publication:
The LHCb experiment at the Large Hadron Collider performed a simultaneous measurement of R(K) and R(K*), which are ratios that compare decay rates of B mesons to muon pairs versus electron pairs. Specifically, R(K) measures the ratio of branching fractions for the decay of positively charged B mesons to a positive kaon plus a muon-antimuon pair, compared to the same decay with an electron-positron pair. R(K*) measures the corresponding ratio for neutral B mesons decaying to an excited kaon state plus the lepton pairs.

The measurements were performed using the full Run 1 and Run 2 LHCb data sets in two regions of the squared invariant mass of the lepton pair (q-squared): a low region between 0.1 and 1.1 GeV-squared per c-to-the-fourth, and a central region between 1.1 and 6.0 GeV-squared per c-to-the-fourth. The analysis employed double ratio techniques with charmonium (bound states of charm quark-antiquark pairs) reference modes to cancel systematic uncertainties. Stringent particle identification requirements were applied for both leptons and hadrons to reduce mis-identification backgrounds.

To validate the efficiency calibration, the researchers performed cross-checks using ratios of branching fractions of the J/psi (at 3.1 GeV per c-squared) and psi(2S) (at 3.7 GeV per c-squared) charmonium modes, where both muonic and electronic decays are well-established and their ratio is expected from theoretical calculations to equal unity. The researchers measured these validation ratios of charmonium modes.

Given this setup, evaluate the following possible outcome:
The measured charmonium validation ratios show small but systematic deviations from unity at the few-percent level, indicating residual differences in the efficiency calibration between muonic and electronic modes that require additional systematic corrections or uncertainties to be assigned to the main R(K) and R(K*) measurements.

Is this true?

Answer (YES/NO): NO